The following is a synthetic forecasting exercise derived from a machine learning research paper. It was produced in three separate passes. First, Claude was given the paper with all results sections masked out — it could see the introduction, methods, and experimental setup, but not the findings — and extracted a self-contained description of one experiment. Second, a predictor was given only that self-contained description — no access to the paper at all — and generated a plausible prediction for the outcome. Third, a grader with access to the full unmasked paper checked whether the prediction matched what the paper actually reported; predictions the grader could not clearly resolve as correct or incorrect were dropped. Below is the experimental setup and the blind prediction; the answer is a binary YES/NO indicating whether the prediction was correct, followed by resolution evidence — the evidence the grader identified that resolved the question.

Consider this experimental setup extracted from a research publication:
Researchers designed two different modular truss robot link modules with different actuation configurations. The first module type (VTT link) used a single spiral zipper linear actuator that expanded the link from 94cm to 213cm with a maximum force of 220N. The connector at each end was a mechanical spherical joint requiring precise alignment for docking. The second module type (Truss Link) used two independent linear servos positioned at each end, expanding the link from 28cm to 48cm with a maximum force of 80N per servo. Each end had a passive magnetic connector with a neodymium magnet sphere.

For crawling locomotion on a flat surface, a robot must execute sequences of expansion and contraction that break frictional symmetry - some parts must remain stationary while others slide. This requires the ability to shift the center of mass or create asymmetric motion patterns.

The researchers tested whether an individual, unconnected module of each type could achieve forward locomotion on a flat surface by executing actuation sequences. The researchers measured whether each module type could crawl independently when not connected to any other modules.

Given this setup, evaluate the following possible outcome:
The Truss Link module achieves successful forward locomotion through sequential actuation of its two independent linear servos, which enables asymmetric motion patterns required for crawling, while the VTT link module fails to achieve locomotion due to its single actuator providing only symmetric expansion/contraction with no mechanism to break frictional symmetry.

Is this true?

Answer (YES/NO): YES